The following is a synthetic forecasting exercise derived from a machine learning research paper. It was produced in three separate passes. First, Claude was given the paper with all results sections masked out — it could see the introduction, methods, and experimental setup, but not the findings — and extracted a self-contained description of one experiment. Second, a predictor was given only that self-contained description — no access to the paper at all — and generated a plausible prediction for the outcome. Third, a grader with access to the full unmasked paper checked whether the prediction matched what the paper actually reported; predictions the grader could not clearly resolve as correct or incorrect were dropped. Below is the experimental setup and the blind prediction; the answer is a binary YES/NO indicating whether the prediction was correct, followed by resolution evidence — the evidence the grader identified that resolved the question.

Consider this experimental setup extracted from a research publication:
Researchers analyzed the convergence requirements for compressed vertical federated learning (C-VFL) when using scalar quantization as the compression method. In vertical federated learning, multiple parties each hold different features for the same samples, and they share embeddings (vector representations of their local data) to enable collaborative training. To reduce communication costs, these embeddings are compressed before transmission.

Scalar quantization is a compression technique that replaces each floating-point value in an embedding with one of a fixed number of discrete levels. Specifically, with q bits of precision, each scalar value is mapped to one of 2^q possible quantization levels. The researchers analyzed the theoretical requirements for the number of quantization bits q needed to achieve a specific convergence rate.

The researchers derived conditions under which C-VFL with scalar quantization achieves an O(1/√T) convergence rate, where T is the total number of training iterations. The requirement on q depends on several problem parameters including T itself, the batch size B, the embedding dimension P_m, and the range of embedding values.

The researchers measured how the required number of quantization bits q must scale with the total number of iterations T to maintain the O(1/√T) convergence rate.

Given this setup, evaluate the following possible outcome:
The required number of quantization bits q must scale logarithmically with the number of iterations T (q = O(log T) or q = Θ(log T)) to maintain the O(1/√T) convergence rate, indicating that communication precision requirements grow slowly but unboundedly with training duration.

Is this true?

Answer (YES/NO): YES